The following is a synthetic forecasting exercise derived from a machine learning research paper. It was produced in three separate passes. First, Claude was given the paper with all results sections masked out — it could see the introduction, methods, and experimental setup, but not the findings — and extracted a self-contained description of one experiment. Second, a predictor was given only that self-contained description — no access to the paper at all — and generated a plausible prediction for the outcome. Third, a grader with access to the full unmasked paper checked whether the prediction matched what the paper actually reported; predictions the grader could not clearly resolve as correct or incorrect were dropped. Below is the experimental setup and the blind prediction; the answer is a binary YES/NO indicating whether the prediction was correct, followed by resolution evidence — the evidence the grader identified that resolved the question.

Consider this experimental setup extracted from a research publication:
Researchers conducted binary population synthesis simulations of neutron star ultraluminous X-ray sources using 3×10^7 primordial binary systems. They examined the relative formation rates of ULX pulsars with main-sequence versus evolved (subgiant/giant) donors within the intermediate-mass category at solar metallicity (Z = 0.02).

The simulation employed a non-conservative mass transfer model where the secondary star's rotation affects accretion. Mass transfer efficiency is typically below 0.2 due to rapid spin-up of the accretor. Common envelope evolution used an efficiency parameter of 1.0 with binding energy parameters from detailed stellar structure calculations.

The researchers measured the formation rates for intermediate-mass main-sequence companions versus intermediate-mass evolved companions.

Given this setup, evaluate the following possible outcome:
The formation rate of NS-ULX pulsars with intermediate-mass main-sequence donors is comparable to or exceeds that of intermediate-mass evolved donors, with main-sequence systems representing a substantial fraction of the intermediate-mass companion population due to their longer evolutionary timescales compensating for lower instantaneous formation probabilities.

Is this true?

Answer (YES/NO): YES